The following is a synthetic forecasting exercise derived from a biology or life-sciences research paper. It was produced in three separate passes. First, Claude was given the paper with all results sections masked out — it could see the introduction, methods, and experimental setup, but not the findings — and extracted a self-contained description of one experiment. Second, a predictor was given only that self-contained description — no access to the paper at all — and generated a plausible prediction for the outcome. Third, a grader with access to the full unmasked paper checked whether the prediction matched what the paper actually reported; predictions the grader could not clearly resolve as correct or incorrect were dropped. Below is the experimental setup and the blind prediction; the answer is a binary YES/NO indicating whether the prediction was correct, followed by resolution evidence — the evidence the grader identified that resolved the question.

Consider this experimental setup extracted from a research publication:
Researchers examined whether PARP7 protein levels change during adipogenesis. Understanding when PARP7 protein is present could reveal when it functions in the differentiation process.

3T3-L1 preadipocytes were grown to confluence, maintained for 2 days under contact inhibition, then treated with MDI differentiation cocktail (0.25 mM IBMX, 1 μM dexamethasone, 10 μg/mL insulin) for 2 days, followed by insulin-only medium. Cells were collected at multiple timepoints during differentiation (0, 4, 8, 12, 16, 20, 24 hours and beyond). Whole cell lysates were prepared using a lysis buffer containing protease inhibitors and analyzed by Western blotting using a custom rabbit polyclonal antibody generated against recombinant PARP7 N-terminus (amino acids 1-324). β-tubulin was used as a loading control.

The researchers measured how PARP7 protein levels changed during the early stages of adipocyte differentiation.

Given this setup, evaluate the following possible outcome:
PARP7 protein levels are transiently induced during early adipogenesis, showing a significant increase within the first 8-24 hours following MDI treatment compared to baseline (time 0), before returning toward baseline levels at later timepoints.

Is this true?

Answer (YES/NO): YES